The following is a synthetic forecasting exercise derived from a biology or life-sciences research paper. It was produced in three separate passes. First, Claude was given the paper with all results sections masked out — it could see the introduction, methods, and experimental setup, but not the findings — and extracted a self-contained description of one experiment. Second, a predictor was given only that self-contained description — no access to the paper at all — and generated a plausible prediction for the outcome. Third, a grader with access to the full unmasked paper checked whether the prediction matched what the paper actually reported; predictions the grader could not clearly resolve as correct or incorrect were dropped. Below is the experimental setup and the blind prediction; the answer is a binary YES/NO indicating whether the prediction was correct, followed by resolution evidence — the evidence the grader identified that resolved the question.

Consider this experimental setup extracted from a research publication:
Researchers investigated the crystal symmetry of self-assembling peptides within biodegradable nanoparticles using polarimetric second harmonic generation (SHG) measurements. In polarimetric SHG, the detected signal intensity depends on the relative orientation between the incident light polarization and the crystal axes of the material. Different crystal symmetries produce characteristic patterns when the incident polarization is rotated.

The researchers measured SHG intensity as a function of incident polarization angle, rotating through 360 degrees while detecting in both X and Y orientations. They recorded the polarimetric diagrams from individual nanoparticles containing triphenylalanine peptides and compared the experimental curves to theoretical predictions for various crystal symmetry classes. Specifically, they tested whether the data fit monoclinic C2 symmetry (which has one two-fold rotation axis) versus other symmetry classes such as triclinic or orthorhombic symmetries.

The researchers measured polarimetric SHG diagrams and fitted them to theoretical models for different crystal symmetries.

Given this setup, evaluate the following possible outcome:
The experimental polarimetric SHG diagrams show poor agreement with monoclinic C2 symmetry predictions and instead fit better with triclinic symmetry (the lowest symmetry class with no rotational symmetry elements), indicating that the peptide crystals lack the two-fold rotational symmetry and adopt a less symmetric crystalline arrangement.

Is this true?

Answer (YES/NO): NO